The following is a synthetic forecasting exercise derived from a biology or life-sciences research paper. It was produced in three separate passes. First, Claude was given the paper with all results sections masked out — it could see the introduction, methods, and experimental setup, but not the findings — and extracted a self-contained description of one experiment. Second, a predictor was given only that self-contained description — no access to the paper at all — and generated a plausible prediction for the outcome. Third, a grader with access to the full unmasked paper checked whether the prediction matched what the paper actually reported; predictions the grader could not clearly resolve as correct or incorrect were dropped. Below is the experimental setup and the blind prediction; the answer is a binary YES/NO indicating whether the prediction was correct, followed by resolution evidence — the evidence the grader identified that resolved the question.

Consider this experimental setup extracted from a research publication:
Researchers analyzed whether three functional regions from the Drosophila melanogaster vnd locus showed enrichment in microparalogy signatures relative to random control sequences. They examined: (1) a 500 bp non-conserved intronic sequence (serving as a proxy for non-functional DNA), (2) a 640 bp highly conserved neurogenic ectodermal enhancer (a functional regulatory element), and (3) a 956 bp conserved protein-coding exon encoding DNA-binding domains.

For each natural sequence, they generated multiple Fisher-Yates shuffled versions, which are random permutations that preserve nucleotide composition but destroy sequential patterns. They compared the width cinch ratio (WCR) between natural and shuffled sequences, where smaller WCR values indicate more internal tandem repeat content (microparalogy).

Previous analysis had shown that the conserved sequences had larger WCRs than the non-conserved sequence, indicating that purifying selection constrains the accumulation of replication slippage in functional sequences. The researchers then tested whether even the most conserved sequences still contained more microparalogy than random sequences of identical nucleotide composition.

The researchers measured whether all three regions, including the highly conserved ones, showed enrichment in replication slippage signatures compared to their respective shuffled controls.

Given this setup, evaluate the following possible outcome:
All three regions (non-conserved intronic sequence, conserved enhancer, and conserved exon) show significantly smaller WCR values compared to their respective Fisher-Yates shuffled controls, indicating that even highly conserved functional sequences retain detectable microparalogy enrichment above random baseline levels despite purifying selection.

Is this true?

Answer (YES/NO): NO